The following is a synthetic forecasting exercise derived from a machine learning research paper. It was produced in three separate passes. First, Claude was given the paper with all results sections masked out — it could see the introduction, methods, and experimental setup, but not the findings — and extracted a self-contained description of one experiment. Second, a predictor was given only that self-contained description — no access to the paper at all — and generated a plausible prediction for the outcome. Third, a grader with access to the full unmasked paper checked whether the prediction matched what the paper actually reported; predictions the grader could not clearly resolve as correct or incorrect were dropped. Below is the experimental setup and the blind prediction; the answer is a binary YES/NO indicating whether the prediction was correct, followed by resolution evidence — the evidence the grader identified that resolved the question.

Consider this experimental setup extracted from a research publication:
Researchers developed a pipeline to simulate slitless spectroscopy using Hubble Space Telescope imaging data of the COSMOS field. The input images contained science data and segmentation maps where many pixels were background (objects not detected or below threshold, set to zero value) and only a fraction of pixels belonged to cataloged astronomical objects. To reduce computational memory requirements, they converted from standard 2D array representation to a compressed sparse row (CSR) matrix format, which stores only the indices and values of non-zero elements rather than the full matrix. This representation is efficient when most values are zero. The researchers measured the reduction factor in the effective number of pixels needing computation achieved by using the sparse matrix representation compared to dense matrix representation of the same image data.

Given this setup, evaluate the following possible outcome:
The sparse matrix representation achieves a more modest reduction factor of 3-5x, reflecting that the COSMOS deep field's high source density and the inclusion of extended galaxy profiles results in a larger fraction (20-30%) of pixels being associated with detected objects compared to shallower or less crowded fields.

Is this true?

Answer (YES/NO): NO